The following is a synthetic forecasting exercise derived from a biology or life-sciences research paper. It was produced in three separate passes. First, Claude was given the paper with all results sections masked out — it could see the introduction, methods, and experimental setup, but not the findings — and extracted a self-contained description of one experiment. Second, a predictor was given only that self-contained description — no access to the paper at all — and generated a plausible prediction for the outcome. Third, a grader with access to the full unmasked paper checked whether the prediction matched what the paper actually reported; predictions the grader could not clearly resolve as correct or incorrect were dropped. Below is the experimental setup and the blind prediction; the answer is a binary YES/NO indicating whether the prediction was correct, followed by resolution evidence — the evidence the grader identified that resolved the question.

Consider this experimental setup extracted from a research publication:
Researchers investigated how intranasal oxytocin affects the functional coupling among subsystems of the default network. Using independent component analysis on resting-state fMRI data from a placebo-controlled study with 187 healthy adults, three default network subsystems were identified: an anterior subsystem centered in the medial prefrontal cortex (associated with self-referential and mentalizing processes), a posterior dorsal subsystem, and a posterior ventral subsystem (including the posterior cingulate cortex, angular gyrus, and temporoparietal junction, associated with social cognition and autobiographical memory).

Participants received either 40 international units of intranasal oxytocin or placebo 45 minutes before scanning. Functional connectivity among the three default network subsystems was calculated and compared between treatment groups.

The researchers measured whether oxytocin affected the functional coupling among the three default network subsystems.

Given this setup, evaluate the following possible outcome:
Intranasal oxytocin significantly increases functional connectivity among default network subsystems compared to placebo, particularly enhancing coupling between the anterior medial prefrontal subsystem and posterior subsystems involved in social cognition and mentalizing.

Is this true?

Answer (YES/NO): NO